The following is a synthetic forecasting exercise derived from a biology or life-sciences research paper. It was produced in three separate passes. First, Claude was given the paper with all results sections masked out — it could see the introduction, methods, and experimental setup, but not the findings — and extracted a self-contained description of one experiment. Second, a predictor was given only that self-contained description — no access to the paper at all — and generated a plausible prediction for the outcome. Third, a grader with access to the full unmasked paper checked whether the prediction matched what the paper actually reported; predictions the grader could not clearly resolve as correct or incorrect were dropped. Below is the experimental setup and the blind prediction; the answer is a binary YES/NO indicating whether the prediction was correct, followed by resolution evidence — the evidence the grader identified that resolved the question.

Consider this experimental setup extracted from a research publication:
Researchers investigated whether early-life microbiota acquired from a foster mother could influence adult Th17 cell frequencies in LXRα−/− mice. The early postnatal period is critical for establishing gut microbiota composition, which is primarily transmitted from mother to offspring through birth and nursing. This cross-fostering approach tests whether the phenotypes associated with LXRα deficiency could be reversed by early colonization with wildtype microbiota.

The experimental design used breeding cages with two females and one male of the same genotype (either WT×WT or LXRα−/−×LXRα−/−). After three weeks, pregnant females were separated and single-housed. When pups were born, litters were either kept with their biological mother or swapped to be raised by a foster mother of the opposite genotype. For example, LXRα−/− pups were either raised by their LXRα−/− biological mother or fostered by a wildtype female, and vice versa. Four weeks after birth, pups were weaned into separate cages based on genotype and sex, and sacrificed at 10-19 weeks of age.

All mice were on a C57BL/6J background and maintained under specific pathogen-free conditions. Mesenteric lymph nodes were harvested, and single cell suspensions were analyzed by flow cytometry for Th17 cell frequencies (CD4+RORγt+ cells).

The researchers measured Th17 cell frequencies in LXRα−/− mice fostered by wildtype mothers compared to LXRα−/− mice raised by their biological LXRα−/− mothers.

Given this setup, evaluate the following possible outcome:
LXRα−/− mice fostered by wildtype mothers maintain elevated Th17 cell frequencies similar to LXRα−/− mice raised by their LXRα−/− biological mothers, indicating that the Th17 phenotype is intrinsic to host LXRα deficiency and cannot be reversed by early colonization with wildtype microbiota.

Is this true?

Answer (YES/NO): YES